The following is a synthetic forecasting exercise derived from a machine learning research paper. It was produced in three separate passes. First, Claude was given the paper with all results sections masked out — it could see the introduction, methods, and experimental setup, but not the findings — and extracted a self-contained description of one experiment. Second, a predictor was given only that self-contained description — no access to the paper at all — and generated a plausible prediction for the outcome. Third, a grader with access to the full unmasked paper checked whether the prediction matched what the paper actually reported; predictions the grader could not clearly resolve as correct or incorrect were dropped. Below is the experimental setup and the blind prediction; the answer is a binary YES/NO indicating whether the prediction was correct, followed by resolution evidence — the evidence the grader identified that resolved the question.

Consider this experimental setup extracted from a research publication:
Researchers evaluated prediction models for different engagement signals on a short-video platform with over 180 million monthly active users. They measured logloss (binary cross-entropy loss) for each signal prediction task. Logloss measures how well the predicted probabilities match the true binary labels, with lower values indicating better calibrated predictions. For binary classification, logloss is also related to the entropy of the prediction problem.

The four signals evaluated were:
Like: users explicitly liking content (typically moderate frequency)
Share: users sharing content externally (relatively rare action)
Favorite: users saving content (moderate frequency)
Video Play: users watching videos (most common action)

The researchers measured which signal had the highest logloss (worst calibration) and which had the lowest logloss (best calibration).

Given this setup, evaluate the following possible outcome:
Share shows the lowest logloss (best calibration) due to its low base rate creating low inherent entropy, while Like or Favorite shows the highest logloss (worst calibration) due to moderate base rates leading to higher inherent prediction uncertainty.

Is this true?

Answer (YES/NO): NO